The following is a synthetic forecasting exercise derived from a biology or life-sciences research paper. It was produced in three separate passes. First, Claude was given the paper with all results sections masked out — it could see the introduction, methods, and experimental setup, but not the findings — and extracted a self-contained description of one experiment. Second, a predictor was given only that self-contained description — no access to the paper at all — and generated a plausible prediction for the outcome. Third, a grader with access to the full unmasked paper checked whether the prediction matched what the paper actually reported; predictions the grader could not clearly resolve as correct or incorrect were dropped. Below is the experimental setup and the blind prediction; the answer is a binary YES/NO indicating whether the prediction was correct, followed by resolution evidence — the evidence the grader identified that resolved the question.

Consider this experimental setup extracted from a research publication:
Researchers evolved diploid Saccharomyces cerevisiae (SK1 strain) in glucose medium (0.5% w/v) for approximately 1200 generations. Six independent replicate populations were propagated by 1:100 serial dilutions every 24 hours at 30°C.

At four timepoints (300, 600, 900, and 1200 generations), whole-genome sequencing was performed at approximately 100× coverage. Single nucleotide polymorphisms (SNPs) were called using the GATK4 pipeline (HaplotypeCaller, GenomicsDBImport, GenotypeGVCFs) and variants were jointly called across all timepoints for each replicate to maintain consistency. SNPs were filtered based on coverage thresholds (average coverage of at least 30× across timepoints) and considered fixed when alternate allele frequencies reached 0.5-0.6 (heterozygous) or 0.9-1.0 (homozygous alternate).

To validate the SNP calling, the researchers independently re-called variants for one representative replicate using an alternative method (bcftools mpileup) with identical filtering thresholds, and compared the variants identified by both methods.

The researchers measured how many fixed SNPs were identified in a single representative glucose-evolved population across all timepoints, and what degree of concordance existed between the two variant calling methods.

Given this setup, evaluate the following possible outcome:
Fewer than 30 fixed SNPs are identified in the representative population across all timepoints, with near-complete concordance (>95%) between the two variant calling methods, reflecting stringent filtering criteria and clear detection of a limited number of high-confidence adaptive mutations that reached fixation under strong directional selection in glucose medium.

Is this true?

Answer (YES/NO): NO